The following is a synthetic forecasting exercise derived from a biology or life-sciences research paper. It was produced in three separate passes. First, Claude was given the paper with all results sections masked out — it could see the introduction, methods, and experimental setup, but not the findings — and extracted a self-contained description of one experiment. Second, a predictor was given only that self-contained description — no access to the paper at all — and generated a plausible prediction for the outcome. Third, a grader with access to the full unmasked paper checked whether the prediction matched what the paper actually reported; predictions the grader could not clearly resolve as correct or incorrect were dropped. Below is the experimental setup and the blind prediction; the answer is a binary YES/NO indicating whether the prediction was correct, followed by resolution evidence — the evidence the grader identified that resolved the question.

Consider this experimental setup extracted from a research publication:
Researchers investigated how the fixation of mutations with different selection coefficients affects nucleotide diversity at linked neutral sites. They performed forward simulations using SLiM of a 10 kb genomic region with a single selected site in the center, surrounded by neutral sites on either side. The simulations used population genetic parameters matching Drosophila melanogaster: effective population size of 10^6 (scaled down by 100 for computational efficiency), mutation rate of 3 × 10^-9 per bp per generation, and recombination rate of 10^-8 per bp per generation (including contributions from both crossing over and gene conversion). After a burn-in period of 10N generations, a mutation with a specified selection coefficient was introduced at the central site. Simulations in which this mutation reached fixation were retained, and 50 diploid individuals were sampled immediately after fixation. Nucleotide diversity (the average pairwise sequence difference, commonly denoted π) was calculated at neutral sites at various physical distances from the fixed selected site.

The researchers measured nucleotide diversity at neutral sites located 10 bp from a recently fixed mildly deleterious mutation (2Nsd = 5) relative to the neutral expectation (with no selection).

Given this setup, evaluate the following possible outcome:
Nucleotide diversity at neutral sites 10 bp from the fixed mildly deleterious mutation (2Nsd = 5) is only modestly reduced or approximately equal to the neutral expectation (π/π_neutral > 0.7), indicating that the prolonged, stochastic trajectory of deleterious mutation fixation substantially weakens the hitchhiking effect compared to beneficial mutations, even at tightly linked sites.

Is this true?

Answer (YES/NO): NO